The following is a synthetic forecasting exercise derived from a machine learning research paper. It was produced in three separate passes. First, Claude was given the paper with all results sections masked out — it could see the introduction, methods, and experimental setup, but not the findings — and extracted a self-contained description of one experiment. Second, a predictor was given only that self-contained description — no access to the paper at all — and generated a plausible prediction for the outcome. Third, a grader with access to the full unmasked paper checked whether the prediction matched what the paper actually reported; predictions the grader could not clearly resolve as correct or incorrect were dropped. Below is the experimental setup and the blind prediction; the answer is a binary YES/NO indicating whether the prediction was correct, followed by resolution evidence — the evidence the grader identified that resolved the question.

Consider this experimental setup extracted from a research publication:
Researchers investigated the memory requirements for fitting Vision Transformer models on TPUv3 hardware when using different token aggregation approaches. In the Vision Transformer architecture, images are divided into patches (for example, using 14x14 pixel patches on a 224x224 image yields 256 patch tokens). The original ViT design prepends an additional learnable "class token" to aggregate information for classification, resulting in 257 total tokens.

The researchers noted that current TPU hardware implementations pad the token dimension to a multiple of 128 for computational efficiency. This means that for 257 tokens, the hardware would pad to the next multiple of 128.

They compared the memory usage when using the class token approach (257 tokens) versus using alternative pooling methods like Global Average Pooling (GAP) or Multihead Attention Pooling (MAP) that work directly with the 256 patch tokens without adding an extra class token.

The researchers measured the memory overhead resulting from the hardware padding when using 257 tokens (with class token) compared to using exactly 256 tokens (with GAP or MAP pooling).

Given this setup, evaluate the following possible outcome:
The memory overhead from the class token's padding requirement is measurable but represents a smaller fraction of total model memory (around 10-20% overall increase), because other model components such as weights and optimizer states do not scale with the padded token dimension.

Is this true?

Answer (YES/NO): NO